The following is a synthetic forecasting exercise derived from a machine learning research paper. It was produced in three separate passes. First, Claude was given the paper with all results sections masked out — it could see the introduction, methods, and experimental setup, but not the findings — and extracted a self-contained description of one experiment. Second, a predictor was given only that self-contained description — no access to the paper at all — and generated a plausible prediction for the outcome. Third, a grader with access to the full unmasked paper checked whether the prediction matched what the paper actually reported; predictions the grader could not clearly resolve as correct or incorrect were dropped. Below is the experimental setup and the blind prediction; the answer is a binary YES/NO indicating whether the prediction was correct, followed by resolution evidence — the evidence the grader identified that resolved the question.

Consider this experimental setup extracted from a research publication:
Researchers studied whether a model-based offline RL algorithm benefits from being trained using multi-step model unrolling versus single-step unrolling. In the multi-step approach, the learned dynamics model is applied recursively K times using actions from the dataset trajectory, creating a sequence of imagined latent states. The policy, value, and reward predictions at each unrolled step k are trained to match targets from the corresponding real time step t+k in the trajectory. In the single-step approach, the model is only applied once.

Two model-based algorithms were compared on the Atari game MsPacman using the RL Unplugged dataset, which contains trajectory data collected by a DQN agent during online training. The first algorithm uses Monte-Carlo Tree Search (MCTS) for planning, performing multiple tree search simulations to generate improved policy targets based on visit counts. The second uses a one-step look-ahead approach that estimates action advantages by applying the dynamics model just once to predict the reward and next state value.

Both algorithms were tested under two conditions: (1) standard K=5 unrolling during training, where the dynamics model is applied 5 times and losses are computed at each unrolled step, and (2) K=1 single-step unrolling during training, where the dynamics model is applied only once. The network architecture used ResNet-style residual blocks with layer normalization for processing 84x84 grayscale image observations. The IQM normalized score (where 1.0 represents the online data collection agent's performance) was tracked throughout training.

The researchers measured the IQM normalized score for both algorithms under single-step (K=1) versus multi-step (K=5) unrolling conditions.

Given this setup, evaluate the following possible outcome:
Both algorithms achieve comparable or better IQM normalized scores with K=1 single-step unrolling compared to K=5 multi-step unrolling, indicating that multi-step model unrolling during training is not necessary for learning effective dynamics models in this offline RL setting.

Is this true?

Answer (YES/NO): NO